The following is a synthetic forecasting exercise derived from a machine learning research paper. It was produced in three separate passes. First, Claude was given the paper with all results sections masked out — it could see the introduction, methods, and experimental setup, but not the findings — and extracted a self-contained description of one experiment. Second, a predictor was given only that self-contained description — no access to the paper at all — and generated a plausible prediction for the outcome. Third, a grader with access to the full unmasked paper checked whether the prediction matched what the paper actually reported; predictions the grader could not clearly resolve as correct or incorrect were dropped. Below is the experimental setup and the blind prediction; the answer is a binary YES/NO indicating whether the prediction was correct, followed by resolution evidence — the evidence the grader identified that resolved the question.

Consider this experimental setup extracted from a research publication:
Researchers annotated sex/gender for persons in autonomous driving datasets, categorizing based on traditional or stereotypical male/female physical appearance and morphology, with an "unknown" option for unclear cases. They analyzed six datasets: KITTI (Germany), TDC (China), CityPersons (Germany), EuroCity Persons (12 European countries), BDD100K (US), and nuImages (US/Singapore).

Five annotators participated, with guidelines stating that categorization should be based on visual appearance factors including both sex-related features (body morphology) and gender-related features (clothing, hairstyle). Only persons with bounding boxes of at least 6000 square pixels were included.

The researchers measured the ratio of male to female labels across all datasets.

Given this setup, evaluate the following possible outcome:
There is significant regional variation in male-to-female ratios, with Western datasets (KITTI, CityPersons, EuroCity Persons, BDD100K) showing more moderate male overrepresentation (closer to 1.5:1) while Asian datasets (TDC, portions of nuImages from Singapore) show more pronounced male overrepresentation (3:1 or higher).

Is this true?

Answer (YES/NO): NO